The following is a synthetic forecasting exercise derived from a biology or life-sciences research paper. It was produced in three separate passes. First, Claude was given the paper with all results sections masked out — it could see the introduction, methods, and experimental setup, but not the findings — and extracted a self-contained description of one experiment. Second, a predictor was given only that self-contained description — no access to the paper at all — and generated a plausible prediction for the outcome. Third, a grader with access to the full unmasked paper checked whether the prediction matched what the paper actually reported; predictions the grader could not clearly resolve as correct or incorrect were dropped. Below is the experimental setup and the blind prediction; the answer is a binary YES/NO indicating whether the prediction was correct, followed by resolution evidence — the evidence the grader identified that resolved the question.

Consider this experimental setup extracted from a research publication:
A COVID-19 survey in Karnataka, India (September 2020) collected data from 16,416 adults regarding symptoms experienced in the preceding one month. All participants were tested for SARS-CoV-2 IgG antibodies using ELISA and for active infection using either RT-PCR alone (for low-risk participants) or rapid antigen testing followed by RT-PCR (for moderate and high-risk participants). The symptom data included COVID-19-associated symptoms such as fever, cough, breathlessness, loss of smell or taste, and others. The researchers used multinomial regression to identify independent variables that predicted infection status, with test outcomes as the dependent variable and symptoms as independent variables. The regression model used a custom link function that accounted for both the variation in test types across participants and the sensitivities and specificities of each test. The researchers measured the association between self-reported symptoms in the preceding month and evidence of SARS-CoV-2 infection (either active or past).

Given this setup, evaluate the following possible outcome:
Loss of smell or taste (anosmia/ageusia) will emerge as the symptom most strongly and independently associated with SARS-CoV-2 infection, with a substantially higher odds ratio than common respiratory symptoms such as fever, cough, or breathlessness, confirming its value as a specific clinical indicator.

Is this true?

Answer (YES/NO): NO